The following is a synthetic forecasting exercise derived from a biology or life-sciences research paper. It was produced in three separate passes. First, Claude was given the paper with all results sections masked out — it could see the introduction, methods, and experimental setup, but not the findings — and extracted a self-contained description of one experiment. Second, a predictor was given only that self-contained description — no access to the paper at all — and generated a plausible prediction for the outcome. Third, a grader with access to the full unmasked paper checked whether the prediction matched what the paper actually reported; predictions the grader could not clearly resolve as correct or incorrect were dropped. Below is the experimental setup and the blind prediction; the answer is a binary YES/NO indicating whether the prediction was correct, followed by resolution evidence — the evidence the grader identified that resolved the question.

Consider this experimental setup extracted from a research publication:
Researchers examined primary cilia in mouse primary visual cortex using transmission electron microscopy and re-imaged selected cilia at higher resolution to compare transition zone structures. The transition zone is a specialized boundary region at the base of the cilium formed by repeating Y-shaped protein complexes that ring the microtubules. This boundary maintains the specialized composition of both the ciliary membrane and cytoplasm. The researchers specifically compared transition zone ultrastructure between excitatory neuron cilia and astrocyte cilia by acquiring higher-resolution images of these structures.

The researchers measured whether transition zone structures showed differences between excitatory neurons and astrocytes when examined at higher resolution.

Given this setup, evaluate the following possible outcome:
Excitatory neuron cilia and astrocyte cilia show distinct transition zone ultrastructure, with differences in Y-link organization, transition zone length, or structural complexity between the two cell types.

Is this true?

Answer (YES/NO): YES